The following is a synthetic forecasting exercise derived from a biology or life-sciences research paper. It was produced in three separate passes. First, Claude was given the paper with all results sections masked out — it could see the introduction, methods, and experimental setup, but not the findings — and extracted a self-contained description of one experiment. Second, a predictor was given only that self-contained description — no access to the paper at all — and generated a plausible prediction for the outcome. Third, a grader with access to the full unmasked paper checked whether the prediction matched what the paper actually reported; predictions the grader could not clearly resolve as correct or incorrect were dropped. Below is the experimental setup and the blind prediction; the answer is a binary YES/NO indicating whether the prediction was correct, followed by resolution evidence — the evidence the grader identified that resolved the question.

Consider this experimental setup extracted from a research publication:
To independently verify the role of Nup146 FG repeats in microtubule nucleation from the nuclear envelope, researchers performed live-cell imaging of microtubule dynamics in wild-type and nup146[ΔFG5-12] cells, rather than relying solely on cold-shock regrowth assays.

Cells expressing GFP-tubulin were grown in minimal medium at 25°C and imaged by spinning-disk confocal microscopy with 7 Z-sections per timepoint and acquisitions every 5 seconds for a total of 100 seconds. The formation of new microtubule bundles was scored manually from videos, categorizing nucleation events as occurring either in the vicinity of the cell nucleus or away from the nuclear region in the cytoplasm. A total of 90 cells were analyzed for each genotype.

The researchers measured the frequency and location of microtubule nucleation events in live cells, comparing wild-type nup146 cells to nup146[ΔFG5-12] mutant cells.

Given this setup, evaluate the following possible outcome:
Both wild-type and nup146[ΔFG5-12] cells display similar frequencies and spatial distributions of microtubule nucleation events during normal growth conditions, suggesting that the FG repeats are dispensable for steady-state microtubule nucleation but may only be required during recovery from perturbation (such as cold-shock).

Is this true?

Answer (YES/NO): NO